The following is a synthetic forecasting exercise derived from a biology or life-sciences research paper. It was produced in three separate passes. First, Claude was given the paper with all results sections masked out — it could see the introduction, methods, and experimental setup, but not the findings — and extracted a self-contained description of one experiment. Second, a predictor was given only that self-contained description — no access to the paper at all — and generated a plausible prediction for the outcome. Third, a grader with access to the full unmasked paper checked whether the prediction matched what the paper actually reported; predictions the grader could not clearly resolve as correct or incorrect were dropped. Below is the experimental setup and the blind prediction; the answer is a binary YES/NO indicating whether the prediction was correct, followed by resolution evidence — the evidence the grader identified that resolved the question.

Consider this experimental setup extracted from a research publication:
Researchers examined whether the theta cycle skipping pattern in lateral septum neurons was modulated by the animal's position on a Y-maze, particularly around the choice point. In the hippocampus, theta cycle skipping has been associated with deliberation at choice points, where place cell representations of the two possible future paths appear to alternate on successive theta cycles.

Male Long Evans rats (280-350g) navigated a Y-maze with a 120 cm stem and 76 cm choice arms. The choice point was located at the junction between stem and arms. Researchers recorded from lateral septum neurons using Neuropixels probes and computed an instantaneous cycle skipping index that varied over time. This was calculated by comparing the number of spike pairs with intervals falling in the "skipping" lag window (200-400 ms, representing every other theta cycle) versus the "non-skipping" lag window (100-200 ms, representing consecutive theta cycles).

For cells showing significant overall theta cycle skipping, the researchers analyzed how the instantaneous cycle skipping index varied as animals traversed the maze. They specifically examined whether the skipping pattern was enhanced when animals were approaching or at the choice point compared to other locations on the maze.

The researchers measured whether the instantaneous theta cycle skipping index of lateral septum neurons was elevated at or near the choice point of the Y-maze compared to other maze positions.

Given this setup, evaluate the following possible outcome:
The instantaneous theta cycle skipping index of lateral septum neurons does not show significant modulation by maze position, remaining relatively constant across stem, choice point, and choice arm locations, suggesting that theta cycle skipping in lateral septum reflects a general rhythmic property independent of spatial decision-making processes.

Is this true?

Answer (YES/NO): NO